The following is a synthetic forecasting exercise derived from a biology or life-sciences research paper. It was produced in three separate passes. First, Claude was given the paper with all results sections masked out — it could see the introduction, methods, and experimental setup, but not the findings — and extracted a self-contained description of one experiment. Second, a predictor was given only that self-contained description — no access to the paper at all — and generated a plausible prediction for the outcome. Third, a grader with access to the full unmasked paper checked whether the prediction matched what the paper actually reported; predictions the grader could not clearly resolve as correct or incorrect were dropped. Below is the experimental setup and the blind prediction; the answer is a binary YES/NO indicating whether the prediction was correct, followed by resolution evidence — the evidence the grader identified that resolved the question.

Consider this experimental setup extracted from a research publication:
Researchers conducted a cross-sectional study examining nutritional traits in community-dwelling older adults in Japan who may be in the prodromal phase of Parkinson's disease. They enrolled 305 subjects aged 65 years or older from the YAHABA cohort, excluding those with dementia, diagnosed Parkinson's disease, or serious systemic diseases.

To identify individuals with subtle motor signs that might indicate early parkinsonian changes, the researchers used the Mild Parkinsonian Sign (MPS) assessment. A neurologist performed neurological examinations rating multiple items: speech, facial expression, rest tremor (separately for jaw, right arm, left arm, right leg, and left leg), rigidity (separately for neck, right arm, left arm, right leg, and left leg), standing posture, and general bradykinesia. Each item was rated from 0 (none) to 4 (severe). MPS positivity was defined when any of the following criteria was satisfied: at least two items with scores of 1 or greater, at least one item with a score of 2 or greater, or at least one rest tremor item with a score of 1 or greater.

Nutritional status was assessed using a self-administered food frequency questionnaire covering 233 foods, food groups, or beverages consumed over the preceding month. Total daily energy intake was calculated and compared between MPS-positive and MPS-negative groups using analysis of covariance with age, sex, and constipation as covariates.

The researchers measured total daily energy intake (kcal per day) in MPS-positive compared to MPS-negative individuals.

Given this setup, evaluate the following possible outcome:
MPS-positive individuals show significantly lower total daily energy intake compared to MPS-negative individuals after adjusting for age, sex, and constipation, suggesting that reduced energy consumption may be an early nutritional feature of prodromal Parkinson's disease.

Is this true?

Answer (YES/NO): YES